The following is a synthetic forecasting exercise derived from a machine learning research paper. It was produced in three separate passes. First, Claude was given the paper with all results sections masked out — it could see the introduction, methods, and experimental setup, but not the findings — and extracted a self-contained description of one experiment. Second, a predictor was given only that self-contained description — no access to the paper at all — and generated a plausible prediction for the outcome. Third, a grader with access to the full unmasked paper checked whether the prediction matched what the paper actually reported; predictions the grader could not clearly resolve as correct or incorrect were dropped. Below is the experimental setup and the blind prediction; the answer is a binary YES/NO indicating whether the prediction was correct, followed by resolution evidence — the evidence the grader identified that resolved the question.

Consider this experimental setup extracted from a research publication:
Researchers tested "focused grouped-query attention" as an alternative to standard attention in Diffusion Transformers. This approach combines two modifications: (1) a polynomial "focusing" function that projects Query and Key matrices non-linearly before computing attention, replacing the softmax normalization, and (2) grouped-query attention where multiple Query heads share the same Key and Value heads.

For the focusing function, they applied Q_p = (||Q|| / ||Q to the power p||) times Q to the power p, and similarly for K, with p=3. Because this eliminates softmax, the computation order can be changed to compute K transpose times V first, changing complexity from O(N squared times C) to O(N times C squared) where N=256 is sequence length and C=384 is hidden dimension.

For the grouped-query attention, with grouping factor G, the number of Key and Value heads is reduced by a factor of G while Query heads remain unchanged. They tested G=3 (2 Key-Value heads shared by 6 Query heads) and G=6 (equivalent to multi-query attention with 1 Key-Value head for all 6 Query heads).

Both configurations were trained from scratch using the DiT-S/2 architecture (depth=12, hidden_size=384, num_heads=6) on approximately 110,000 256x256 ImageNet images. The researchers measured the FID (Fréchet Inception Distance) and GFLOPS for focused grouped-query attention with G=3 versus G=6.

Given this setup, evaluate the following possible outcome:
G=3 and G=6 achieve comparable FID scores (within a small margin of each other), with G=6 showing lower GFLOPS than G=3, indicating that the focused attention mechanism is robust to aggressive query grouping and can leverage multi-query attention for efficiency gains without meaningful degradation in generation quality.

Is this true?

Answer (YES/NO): NO